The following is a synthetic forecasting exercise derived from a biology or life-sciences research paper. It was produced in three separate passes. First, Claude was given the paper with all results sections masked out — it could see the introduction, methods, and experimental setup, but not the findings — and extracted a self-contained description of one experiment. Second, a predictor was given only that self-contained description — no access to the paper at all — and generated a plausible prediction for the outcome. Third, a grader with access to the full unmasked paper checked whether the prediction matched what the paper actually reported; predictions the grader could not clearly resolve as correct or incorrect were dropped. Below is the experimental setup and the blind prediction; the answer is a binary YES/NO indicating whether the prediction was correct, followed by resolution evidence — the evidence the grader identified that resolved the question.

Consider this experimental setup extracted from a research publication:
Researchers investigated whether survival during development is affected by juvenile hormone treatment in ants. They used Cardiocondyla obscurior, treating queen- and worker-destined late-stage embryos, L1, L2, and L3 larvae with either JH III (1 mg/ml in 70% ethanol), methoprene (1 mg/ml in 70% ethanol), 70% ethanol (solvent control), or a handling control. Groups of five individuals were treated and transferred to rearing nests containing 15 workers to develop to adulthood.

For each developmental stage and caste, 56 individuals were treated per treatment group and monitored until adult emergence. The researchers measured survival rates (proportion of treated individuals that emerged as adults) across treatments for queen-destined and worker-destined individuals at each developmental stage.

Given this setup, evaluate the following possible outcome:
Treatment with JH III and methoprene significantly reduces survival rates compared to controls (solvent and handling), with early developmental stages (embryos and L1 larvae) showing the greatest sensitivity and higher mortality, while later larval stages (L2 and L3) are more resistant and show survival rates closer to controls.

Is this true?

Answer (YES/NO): NO